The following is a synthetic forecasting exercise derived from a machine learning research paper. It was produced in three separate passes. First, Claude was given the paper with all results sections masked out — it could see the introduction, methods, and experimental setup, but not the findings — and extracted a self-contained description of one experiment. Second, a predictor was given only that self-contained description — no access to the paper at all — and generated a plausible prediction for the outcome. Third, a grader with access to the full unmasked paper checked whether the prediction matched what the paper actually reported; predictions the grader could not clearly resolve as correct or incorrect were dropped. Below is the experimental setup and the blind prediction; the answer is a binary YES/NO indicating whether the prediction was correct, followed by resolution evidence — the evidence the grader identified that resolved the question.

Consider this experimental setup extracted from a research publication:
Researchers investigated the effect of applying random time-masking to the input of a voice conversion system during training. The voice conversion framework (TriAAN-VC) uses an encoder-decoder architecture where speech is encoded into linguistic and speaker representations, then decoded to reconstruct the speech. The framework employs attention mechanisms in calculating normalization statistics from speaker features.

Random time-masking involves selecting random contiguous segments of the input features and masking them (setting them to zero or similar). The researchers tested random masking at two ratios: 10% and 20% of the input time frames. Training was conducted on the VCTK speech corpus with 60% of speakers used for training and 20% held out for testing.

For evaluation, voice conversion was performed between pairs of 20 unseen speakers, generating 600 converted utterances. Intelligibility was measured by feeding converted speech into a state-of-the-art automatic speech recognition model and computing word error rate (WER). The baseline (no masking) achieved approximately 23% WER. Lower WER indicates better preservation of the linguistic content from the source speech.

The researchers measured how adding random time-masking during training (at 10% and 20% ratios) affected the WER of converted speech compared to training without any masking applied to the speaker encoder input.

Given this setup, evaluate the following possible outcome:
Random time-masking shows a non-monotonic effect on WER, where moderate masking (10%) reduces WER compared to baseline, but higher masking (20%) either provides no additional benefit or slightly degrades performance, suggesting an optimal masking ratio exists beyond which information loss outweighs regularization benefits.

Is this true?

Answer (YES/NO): NO